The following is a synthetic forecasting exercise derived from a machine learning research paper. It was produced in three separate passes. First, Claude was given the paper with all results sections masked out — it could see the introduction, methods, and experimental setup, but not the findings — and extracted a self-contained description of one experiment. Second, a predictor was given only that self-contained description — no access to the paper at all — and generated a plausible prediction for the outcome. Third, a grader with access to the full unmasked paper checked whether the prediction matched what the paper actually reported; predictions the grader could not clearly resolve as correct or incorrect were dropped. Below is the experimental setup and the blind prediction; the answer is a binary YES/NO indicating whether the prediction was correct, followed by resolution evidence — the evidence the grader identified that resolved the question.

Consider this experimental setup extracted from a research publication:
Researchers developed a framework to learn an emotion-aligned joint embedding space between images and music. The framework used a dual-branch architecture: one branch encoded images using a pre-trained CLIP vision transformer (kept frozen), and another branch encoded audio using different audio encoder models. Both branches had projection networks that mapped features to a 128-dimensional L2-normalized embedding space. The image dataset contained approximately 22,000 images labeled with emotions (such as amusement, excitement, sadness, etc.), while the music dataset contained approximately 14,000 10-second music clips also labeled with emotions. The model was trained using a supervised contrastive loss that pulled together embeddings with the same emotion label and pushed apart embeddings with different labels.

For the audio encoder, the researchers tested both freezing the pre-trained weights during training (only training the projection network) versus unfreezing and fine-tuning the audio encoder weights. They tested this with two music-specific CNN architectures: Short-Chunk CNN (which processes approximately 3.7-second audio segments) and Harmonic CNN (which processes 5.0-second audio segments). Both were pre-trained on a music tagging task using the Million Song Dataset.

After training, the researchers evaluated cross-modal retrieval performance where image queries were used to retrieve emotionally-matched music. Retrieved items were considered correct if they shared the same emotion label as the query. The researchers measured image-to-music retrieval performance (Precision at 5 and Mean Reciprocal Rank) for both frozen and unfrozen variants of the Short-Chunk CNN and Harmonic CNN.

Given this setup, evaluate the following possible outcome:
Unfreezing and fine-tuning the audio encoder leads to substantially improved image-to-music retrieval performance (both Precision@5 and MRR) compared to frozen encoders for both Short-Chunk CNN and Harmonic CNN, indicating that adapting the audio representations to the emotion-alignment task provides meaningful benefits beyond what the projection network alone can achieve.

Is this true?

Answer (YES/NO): NO